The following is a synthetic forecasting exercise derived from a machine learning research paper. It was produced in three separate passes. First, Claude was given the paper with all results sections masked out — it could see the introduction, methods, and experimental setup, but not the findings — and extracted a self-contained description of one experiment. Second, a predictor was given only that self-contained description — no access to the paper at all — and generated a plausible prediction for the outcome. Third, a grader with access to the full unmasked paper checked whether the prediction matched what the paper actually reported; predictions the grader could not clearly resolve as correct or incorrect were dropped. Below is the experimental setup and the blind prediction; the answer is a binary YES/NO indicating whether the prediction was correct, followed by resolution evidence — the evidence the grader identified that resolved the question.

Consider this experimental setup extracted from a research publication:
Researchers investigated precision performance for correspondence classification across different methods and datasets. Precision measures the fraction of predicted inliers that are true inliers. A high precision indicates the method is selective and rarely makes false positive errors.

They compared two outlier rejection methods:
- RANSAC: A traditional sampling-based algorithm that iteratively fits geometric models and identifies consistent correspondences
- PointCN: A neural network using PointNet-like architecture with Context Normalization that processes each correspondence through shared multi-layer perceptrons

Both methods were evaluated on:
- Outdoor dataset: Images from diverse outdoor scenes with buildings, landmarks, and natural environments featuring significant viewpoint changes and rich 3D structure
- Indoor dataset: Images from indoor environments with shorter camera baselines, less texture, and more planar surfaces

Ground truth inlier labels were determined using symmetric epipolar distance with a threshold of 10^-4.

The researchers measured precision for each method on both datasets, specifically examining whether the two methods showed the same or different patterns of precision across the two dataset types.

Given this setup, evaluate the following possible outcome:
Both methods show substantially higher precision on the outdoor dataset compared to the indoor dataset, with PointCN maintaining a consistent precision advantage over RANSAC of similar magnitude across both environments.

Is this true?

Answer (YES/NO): NO